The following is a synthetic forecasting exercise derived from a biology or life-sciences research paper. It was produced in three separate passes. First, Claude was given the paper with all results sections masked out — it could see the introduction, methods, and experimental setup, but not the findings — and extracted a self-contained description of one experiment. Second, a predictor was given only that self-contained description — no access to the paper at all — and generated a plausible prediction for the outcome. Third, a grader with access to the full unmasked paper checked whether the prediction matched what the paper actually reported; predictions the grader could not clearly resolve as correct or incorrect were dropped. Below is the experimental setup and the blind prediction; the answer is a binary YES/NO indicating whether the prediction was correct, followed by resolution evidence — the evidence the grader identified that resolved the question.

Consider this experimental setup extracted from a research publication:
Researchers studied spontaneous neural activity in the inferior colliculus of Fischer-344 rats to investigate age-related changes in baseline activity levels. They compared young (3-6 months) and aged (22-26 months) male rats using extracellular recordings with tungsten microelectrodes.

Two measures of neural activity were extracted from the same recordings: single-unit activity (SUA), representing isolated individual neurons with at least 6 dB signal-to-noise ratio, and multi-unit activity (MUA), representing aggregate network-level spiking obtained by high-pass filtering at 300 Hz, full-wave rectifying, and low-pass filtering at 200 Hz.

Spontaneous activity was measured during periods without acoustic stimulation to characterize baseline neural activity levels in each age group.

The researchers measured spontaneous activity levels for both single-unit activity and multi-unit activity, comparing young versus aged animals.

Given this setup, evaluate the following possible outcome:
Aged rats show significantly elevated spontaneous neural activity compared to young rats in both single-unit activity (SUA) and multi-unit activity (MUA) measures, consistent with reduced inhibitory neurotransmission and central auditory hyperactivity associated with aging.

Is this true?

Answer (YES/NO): NO